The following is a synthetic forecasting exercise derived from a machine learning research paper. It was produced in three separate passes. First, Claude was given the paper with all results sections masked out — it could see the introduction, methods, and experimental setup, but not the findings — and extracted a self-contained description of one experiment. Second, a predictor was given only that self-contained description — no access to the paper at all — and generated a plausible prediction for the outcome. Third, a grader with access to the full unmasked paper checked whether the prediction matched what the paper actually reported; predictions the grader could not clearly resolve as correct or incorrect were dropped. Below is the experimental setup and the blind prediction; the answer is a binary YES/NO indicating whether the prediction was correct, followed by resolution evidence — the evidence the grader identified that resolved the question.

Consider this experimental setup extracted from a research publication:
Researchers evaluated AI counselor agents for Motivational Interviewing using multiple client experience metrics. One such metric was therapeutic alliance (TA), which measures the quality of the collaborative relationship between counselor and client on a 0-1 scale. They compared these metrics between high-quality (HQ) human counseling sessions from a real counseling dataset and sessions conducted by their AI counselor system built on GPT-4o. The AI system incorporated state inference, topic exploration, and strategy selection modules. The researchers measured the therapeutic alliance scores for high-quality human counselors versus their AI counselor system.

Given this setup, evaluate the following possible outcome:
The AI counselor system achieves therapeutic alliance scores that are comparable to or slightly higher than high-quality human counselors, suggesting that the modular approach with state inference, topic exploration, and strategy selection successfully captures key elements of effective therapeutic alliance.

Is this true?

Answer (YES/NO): NO